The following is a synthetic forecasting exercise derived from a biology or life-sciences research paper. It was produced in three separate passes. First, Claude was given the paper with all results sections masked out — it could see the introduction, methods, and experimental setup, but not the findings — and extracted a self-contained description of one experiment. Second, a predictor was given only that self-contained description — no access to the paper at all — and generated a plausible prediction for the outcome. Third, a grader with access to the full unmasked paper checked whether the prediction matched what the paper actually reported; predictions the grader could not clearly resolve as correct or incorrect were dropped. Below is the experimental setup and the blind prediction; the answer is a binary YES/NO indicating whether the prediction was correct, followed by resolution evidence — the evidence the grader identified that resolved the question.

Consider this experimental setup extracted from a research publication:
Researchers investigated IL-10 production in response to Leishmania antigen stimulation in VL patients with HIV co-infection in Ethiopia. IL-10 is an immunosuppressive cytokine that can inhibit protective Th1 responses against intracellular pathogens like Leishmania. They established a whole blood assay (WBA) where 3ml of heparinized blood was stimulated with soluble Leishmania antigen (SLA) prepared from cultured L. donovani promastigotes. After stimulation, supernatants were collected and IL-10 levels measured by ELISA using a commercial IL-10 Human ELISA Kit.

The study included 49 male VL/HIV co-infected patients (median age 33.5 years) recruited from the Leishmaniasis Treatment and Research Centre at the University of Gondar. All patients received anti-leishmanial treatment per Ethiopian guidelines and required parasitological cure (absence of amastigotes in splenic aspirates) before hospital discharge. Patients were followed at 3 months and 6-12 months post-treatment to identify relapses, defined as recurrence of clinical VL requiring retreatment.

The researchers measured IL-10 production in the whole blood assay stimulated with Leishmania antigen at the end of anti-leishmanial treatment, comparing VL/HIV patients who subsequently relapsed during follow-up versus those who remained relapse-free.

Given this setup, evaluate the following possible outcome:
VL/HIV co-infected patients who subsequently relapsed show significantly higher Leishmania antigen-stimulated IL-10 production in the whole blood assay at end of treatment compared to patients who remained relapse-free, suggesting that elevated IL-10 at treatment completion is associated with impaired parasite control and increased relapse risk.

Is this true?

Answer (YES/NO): NO